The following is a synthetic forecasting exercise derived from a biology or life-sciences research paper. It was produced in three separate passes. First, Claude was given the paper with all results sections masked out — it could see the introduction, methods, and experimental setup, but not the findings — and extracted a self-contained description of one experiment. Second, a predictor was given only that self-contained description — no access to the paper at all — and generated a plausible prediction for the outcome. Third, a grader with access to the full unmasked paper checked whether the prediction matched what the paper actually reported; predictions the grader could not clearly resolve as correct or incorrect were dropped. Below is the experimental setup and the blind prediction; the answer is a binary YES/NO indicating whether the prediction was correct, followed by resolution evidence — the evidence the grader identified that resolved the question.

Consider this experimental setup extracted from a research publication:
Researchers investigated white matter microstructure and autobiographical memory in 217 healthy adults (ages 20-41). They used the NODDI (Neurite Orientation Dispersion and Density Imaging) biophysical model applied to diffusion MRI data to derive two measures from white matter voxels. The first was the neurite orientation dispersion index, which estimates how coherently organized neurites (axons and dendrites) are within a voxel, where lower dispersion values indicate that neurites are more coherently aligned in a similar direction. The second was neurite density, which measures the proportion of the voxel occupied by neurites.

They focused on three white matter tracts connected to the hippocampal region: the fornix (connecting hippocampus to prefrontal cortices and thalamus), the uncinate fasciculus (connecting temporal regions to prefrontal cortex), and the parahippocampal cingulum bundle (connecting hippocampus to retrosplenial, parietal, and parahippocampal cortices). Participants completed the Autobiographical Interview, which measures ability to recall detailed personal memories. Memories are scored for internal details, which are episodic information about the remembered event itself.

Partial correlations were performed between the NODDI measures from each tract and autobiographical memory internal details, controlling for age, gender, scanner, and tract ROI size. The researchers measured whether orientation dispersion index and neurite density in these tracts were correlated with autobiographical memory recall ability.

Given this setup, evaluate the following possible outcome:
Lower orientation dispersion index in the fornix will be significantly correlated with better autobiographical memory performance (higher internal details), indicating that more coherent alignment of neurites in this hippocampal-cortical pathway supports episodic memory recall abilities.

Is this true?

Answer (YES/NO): NO